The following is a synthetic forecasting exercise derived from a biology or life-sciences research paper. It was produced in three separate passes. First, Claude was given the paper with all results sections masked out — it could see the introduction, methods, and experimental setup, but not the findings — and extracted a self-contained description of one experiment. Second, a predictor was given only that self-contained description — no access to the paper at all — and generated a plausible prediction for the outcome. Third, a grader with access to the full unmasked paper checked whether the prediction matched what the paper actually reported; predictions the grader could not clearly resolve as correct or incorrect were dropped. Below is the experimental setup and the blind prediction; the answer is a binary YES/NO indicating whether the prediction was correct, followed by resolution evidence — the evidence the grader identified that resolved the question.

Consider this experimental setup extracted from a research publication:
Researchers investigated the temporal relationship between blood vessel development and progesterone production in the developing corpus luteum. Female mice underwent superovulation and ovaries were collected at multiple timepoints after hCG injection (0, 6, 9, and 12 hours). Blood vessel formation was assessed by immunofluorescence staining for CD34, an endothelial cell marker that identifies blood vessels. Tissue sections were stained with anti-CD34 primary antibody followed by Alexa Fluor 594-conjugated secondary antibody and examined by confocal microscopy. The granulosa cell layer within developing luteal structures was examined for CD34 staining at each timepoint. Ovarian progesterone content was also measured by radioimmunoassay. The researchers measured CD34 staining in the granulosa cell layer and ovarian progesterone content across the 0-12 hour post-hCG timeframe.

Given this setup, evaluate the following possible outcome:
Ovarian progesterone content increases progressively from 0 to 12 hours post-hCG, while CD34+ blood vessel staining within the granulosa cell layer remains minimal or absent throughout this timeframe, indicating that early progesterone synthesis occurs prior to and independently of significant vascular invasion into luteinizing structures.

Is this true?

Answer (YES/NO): YES